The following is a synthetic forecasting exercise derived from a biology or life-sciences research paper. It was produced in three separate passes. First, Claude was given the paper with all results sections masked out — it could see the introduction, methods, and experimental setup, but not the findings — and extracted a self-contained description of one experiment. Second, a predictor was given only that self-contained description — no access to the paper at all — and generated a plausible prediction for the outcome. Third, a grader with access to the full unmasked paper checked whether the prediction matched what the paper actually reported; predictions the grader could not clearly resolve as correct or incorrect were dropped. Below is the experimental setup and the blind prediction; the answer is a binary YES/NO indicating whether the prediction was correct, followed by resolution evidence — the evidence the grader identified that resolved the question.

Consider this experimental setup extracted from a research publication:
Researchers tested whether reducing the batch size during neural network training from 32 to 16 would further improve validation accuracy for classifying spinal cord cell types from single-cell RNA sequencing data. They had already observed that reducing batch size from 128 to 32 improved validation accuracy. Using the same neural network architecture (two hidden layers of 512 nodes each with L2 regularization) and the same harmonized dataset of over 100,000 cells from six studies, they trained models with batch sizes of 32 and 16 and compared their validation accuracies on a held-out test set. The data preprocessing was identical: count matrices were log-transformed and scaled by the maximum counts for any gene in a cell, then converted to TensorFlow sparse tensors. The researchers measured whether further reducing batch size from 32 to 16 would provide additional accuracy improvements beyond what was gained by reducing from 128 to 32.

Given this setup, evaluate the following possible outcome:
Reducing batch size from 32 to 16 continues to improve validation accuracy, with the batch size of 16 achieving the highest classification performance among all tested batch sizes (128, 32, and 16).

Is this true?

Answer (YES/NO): NO